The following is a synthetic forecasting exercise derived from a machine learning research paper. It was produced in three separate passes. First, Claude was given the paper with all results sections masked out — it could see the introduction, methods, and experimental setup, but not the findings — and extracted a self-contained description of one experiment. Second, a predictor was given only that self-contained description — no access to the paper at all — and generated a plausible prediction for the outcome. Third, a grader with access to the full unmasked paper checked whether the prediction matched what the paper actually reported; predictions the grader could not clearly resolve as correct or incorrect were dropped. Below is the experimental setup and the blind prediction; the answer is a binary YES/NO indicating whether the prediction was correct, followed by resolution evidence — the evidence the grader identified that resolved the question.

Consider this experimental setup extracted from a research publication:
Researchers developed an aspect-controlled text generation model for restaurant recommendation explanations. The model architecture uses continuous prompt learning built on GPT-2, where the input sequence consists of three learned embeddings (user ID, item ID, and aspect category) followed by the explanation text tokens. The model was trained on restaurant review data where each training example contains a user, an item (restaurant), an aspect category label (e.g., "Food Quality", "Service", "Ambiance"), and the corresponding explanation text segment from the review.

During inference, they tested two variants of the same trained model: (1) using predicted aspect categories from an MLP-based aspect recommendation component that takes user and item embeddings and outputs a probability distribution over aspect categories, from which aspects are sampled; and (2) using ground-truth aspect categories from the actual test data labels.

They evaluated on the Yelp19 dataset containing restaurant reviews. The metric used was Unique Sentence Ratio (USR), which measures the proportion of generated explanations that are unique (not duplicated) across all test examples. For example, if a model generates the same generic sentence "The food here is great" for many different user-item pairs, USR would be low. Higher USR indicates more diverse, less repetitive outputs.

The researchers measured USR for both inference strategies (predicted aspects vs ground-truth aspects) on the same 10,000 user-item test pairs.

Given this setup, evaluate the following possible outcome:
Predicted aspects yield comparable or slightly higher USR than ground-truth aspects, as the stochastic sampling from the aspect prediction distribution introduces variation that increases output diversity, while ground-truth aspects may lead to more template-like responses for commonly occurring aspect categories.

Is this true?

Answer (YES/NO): NO